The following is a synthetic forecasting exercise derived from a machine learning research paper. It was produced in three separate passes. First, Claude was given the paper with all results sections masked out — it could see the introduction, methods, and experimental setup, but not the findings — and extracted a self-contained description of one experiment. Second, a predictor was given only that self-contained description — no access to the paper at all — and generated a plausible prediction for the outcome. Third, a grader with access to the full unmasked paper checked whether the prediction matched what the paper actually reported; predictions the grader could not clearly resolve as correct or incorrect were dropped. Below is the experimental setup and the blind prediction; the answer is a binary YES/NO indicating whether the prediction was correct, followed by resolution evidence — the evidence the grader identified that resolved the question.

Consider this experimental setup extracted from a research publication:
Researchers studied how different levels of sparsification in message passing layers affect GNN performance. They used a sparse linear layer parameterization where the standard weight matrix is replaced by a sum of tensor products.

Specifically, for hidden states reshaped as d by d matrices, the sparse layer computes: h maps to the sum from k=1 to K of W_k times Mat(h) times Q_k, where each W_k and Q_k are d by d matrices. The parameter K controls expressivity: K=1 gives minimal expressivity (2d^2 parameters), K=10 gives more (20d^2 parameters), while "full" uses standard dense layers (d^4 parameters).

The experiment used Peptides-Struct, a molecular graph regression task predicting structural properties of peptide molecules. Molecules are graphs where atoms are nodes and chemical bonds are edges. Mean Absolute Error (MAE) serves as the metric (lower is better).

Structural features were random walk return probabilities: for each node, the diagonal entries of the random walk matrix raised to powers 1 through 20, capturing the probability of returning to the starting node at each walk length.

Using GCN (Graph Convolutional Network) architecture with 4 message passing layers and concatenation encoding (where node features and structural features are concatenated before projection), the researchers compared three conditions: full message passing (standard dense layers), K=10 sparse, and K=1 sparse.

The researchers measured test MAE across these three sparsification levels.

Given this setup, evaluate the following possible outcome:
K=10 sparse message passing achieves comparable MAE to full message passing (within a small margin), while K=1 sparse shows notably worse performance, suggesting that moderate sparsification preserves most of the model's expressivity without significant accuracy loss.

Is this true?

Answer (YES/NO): NO